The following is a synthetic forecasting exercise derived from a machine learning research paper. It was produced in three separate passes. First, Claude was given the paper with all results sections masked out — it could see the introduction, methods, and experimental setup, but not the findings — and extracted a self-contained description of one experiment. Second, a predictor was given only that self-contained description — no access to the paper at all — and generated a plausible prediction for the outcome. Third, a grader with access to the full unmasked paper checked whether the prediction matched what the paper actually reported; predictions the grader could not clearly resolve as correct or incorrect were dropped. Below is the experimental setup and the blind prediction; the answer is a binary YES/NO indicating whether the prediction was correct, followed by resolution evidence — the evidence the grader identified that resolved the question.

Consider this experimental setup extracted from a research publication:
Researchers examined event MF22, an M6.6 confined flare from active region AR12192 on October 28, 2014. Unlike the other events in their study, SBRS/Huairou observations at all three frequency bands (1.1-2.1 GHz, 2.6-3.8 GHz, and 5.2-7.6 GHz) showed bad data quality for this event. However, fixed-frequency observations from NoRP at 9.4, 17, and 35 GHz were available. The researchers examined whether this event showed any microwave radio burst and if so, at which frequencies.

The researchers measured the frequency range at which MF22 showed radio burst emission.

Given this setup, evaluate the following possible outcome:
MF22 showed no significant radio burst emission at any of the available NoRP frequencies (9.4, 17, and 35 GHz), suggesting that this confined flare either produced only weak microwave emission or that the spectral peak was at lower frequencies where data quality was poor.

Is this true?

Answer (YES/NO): NO